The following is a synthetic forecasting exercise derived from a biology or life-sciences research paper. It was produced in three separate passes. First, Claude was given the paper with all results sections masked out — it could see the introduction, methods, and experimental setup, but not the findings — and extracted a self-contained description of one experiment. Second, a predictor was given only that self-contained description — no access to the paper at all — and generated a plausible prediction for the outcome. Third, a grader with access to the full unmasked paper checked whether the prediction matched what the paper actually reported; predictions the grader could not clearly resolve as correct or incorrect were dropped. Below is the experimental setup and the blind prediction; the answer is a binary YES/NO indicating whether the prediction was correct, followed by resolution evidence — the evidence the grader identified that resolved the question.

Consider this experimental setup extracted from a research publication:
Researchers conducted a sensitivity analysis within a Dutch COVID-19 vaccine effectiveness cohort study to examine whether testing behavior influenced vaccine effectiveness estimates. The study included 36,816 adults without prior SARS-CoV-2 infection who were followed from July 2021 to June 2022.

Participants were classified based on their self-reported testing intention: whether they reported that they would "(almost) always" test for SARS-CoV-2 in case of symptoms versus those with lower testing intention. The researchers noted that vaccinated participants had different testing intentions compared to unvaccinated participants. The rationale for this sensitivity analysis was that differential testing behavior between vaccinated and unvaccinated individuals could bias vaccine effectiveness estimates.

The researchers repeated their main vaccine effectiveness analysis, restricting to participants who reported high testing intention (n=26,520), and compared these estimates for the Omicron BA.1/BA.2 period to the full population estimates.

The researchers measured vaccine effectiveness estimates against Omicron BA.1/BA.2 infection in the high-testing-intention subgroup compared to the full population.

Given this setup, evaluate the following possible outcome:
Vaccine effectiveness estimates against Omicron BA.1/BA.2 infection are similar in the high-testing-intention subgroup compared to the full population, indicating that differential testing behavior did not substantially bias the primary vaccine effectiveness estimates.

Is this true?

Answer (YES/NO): NO